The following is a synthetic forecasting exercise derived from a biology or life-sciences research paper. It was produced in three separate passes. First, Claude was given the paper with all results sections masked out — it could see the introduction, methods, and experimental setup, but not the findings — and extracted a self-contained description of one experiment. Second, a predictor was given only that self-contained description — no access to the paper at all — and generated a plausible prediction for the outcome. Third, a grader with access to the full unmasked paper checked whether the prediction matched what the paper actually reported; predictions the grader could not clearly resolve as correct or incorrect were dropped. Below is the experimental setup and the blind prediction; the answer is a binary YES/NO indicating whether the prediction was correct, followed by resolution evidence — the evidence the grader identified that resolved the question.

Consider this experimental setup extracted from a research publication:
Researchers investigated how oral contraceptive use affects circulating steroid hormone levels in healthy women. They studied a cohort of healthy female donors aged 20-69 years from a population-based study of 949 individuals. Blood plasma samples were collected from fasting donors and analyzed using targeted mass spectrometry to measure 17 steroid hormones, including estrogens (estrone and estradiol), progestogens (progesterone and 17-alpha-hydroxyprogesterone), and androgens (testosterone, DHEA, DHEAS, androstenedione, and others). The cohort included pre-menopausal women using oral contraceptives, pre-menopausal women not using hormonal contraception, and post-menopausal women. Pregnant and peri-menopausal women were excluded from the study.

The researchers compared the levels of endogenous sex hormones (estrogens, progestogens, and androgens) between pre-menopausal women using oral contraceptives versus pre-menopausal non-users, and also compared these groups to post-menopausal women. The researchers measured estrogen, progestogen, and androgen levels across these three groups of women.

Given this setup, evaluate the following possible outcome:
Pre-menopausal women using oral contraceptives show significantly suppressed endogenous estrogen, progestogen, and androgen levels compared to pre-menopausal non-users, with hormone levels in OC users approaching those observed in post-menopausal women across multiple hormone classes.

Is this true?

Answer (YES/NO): NO